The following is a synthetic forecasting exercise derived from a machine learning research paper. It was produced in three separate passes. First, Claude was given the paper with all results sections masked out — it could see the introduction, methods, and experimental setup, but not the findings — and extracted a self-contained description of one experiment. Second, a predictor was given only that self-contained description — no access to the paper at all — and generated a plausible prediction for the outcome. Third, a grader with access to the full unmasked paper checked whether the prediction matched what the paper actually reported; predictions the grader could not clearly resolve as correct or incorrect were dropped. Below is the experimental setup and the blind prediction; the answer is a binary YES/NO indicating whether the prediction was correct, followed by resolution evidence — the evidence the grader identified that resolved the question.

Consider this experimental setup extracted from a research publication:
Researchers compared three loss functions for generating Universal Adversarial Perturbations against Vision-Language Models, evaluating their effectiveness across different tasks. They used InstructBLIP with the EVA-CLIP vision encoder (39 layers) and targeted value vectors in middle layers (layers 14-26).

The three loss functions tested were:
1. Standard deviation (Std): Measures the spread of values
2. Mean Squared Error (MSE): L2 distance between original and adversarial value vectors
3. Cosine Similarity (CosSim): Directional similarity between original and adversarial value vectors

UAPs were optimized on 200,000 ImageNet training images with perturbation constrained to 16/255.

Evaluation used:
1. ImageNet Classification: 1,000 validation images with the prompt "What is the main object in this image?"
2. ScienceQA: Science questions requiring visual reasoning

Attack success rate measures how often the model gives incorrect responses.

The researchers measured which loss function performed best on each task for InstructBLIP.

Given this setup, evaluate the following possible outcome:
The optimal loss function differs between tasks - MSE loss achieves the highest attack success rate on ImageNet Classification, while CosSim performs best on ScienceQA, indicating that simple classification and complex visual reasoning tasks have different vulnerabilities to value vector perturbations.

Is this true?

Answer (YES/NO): NO